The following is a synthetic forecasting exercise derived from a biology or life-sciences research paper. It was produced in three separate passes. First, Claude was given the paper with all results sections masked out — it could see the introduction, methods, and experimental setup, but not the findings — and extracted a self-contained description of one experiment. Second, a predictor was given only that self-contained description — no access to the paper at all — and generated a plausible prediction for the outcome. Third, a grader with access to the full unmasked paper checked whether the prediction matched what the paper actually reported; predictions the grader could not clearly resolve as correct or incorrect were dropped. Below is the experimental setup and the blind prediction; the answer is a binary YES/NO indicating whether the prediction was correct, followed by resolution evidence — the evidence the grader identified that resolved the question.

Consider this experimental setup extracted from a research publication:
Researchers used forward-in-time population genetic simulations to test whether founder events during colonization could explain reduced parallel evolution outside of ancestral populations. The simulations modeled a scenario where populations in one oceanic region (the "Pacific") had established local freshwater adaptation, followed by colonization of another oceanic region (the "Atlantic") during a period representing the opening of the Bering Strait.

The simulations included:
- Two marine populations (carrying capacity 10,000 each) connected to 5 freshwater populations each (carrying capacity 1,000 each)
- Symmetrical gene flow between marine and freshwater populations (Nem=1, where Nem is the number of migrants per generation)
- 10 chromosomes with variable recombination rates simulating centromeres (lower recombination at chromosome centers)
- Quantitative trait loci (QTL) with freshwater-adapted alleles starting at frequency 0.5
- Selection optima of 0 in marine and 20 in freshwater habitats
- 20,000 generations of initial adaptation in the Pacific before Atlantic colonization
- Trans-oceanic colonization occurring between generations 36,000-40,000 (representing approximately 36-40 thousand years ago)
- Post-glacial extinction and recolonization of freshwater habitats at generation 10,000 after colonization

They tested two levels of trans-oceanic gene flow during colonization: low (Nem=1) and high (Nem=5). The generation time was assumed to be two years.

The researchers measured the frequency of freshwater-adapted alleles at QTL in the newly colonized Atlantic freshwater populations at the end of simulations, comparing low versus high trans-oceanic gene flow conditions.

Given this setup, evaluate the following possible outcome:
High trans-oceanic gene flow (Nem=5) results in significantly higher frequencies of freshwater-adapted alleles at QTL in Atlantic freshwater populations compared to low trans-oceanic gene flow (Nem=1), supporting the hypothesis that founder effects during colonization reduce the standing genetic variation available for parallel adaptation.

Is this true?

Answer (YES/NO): YES